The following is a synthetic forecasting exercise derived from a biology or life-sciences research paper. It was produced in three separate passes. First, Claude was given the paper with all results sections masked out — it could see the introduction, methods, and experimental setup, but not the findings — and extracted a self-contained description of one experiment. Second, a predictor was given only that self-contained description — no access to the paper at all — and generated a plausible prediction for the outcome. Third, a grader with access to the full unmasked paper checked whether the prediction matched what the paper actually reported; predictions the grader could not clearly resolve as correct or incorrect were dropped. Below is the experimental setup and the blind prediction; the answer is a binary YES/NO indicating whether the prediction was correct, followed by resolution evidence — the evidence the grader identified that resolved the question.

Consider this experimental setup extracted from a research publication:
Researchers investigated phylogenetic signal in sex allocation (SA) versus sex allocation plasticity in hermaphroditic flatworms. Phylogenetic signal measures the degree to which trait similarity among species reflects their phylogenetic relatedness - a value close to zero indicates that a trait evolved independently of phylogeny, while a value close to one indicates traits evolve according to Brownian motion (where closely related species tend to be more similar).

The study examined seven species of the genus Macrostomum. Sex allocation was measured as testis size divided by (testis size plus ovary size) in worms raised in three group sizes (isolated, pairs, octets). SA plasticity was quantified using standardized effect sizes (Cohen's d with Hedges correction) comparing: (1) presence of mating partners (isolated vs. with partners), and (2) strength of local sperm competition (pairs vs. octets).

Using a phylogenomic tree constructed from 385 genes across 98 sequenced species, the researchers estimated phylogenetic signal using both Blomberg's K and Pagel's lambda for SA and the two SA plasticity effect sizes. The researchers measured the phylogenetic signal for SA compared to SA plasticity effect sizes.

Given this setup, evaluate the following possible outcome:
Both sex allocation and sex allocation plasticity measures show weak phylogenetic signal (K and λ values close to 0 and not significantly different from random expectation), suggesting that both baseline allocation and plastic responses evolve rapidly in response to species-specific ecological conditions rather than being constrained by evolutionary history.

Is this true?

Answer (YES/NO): NO